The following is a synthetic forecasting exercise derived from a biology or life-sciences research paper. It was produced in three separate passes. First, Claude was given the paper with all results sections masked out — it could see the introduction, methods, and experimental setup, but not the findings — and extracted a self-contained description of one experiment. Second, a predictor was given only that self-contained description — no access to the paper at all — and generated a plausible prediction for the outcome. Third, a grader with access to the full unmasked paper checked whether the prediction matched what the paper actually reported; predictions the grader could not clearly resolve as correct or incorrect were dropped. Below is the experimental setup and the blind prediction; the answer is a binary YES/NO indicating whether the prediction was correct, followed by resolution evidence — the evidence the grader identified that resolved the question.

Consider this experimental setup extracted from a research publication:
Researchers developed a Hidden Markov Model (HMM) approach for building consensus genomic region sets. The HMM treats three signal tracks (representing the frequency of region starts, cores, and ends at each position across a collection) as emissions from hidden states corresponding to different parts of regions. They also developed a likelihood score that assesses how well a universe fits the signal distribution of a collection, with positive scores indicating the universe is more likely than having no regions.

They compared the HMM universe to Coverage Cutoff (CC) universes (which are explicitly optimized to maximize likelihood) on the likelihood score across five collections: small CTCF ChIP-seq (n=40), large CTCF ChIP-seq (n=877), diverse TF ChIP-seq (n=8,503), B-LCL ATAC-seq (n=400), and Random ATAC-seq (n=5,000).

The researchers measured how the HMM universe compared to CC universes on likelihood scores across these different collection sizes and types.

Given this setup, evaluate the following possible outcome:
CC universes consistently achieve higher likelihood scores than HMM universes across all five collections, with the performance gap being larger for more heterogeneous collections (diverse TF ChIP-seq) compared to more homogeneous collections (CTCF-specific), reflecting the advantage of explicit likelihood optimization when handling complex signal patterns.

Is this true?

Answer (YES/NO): NO